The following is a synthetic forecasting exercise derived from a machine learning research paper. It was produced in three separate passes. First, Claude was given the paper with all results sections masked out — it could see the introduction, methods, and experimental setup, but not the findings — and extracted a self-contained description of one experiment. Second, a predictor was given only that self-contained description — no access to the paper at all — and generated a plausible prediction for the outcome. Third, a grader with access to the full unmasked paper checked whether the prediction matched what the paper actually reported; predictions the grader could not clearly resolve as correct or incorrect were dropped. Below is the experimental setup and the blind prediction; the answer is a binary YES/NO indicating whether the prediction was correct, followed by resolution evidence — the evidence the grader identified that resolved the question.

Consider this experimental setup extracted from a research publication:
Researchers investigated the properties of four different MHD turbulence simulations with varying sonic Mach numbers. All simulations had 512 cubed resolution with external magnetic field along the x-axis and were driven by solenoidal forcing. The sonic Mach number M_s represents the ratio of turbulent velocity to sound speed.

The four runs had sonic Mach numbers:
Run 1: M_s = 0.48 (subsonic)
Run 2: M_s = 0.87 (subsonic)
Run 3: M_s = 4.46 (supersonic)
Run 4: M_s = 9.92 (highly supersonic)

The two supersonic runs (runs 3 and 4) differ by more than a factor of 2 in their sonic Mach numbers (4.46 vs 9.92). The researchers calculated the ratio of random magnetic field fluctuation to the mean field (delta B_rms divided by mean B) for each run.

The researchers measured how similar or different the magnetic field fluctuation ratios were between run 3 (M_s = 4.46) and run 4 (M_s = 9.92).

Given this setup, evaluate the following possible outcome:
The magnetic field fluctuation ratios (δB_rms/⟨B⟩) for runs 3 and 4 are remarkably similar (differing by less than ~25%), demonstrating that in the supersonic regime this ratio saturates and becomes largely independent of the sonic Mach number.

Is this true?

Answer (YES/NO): YES